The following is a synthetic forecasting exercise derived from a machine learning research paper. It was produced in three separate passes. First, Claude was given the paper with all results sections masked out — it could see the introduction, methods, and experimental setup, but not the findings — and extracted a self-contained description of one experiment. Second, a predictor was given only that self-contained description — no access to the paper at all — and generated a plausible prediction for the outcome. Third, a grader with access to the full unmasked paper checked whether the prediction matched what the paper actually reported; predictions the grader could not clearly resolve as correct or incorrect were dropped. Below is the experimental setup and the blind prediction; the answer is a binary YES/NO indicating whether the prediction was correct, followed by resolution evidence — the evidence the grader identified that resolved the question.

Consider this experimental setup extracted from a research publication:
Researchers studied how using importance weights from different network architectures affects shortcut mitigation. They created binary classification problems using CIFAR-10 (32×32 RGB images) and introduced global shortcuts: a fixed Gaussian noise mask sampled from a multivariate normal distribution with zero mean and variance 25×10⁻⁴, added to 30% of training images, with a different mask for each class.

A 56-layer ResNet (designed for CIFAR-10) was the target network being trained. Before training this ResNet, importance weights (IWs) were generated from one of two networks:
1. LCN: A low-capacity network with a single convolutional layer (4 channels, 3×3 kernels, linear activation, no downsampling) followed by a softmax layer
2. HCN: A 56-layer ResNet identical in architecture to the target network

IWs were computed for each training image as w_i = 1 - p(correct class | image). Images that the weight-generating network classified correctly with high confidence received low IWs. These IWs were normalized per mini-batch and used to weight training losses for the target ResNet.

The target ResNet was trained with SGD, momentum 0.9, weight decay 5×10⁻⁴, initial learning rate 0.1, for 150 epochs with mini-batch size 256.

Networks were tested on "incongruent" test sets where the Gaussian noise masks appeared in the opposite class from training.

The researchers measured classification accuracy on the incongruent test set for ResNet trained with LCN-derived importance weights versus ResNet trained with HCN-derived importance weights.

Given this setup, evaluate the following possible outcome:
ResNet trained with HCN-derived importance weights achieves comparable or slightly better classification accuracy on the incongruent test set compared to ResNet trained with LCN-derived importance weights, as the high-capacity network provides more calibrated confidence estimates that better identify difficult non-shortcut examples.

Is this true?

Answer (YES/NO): NO